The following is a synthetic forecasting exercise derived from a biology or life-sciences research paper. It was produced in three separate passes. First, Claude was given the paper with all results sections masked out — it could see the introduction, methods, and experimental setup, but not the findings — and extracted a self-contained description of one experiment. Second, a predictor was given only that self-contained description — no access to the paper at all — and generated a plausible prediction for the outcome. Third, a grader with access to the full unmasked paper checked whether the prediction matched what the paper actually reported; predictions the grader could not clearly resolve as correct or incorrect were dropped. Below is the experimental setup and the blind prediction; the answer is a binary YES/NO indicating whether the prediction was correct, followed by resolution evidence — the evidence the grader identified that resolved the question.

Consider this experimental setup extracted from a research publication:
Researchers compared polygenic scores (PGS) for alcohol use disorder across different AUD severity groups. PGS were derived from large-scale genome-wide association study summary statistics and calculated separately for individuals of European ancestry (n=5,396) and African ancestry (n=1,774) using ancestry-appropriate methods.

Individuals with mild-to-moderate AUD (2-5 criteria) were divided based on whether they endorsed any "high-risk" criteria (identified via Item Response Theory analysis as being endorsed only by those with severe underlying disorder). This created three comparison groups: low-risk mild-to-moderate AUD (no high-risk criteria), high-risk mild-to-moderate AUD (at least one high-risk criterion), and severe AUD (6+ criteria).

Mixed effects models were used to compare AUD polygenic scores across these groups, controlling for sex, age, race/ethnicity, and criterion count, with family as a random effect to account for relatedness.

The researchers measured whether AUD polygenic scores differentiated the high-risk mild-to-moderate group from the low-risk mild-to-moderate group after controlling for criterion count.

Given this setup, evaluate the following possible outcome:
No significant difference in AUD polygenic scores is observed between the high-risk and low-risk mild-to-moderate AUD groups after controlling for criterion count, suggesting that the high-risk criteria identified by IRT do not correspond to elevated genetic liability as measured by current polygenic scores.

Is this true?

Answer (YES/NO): YES